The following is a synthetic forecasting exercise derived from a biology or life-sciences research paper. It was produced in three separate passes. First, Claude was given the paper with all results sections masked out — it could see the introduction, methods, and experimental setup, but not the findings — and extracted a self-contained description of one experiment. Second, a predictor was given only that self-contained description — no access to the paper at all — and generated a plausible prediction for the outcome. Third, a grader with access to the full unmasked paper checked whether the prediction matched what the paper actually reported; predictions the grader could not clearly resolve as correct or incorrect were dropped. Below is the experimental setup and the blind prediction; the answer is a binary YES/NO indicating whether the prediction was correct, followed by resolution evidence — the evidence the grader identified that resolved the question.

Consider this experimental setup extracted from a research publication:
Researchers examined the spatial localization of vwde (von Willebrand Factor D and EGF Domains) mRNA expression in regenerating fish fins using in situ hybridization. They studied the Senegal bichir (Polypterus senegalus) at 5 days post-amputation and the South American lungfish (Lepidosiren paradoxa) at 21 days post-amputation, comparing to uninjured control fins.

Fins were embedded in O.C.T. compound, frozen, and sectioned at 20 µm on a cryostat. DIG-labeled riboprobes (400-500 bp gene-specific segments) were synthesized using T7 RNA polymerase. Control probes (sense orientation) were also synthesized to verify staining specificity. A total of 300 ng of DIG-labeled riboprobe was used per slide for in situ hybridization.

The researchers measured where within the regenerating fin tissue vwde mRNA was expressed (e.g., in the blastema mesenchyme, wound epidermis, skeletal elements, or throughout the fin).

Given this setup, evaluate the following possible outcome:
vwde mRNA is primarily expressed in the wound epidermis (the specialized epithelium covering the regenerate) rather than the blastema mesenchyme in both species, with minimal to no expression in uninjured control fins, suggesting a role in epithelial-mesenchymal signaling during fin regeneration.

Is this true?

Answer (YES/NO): NO